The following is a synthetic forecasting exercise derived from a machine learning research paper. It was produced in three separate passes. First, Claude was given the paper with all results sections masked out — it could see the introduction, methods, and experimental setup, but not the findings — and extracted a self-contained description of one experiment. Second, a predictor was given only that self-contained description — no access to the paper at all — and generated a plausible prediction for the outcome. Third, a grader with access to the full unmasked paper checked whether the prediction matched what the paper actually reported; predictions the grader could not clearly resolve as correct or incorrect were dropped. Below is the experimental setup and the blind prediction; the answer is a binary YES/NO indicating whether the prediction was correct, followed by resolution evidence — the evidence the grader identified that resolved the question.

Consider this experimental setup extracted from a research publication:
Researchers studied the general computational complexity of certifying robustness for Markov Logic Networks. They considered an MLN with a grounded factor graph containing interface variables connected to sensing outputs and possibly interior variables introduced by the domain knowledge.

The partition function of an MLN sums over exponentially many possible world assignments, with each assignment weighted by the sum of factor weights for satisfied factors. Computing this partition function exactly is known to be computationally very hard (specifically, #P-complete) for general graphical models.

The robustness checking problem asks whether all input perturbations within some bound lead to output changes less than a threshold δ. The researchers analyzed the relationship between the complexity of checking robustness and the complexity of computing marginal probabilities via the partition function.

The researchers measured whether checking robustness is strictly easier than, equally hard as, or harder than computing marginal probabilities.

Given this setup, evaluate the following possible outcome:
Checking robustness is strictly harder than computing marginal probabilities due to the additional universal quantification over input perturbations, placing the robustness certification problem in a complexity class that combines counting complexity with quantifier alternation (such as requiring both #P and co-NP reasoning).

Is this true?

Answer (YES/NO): NO